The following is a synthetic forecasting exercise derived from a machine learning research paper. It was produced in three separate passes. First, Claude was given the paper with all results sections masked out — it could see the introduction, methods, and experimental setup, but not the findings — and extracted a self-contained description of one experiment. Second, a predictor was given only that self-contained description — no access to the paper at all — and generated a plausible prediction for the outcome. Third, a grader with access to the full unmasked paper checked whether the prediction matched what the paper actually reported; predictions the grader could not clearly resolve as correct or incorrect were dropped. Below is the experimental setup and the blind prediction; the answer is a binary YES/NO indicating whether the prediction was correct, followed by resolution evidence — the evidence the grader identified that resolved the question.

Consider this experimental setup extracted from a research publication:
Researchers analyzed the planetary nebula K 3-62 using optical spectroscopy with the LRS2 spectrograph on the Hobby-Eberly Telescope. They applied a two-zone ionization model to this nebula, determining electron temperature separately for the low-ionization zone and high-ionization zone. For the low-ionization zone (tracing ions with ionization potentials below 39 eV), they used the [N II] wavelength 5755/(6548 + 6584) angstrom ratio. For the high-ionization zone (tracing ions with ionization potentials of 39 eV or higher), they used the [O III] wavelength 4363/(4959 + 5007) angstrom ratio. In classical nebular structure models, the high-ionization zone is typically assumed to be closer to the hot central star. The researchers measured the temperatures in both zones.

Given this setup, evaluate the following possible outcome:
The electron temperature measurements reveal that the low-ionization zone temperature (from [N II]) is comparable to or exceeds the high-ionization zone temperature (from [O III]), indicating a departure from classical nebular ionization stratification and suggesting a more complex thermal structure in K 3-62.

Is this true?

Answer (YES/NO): YES